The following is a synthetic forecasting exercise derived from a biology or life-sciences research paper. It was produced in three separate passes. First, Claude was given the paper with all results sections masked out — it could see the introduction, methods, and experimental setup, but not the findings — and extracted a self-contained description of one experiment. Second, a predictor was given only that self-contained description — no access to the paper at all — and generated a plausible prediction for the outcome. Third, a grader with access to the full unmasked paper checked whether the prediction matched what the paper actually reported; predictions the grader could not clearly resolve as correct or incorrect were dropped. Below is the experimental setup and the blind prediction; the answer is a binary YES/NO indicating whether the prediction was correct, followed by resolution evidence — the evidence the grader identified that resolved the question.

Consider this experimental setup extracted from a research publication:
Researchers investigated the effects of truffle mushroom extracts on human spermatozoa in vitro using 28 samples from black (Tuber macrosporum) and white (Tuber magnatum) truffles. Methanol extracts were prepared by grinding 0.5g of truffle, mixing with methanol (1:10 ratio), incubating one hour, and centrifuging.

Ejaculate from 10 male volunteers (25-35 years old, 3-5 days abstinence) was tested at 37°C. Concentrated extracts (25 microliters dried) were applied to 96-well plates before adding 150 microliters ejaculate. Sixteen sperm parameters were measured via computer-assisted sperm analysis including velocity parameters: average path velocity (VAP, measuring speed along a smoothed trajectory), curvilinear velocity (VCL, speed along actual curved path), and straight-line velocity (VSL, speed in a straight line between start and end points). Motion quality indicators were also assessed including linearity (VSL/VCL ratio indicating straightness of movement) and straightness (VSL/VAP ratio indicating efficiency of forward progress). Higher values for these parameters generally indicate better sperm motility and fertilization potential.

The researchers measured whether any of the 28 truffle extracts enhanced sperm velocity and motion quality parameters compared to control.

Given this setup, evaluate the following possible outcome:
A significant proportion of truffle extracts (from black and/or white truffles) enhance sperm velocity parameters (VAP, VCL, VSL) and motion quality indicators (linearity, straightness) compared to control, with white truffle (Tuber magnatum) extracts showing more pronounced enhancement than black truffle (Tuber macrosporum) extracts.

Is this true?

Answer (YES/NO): NO